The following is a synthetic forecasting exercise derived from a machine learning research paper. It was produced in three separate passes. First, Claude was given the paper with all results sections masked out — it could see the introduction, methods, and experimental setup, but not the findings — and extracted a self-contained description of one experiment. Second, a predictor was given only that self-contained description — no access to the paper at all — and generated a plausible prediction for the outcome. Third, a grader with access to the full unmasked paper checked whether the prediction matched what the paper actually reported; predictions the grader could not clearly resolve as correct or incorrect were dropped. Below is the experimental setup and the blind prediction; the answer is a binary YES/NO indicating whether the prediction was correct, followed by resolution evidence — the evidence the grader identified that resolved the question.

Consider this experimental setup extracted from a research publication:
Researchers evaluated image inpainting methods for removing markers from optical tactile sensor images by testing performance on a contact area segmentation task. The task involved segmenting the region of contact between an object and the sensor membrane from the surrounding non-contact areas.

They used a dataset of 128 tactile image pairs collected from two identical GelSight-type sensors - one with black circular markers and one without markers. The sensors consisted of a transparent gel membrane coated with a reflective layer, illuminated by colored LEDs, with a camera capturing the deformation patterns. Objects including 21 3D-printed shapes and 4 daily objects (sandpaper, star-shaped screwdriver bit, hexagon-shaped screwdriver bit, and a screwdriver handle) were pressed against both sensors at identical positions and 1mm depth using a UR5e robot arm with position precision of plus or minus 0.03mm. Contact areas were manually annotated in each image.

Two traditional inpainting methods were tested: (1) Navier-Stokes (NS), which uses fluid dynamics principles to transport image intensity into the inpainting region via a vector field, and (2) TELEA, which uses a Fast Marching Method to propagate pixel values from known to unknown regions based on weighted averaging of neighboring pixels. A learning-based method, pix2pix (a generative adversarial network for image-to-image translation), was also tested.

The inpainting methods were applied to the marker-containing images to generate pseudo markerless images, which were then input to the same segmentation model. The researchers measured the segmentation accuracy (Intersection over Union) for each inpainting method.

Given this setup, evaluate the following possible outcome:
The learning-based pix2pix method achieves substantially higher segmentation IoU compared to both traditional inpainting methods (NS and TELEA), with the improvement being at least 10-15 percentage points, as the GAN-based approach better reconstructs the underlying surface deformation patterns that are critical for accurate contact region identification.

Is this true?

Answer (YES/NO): NO